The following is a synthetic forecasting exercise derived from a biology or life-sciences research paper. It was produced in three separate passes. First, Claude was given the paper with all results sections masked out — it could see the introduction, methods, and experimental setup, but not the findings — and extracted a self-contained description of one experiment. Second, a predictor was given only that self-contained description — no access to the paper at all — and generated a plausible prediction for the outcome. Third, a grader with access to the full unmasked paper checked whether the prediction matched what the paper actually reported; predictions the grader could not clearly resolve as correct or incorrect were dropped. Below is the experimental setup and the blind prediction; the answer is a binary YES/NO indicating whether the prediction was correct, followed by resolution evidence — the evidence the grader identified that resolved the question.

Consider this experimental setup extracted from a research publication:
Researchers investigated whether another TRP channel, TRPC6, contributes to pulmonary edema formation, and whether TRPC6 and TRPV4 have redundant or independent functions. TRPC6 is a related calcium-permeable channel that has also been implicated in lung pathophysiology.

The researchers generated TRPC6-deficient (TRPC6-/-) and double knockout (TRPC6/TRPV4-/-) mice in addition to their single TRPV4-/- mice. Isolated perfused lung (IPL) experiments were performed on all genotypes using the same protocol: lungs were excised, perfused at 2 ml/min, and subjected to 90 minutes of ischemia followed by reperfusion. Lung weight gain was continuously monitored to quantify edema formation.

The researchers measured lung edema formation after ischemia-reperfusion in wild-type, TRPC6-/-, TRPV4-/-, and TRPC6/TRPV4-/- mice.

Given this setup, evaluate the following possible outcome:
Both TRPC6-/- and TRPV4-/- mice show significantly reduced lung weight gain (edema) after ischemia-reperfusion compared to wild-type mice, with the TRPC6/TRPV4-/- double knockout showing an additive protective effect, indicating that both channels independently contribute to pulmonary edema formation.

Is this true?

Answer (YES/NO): NO